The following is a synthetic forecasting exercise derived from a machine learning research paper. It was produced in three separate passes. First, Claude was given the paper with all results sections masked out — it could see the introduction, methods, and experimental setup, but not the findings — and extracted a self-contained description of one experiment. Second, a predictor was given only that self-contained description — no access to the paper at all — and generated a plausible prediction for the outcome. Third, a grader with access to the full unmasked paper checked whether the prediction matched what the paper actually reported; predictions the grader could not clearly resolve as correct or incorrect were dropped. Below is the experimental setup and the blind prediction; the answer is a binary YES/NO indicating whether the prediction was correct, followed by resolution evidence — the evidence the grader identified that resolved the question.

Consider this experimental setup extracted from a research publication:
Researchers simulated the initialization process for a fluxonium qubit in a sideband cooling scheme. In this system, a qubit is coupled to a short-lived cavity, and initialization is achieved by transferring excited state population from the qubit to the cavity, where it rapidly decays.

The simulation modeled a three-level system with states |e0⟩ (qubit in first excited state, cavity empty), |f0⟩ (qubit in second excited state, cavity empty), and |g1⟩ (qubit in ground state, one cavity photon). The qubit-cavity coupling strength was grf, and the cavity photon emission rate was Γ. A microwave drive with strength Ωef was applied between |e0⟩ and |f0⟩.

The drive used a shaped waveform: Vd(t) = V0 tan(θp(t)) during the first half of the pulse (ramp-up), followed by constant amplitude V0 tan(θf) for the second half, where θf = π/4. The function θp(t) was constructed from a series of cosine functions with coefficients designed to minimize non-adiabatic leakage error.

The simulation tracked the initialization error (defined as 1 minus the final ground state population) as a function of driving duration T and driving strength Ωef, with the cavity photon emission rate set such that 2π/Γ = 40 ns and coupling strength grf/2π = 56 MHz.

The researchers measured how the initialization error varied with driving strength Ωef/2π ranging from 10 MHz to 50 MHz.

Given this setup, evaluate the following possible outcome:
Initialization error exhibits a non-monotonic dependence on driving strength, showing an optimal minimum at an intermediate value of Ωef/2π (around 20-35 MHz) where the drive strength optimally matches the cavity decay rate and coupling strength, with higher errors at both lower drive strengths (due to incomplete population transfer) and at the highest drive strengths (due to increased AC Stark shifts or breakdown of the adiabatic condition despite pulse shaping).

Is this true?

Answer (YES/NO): NO